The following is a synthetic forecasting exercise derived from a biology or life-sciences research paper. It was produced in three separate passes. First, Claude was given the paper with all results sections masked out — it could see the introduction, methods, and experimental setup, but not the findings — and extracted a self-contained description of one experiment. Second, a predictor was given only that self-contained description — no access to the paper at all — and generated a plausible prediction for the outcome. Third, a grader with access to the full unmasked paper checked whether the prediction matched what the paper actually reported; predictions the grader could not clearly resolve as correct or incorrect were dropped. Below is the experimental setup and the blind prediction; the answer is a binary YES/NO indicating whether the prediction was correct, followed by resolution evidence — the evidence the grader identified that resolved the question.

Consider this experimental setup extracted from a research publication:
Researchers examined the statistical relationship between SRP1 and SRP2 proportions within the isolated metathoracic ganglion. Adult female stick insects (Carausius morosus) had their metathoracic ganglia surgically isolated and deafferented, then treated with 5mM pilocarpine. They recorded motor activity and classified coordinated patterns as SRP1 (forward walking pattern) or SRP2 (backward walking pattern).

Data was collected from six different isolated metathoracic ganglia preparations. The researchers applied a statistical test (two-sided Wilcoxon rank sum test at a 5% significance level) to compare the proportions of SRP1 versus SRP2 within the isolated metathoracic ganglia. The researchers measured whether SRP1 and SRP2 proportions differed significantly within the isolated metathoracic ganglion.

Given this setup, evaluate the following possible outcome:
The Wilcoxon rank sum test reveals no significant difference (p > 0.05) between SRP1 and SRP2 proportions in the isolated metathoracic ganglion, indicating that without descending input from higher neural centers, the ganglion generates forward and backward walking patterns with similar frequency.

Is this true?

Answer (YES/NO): YES